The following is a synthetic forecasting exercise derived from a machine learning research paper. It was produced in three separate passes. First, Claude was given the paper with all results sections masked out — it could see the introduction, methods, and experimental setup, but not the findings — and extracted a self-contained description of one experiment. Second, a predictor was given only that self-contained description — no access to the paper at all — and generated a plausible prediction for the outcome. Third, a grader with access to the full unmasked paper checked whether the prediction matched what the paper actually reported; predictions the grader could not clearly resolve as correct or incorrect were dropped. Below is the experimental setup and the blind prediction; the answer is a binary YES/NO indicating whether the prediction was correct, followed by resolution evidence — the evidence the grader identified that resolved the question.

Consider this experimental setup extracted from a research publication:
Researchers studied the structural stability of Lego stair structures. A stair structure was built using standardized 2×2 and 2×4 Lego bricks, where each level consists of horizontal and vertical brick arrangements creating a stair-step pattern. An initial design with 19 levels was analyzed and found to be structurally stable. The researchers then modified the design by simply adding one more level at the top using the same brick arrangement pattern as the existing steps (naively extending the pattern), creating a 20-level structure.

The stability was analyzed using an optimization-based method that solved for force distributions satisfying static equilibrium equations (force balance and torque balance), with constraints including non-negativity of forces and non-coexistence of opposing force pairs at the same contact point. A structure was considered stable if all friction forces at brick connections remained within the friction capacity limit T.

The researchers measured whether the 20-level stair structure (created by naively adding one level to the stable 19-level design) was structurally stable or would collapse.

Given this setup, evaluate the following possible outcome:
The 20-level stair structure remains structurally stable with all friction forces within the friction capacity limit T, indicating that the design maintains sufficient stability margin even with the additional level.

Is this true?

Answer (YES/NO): NO